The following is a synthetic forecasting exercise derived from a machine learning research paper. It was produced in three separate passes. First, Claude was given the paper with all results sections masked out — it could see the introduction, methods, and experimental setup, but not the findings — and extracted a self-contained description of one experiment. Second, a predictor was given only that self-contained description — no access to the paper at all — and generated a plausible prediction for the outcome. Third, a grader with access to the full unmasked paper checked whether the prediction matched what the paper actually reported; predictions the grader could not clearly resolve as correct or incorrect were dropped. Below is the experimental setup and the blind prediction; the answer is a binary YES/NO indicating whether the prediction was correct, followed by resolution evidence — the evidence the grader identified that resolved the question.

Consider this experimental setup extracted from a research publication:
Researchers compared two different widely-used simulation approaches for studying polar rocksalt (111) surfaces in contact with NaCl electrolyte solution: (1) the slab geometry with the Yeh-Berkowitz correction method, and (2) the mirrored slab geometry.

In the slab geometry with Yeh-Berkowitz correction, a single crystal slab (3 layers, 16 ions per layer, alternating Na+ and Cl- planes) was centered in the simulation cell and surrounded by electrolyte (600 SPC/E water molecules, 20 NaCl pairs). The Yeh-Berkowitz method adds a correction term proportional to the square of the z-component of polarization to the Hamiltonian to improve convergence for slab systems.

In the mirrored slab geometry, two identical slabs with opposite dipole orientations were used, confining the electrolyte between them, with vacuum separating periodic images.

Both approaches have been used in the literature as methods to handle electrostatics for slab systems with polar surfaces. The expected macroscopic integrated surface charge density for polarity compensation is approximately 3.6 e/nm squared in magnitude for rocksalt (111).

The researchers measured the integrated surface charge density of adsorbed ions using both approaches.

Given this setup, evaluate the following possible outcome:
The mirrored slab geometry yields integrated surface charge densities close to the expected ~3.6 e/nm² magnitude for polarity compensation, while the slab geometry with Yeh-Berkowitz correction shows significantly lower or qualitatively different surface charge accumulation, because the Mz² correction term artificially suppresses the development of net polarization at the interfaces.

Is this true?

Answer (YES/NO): NO